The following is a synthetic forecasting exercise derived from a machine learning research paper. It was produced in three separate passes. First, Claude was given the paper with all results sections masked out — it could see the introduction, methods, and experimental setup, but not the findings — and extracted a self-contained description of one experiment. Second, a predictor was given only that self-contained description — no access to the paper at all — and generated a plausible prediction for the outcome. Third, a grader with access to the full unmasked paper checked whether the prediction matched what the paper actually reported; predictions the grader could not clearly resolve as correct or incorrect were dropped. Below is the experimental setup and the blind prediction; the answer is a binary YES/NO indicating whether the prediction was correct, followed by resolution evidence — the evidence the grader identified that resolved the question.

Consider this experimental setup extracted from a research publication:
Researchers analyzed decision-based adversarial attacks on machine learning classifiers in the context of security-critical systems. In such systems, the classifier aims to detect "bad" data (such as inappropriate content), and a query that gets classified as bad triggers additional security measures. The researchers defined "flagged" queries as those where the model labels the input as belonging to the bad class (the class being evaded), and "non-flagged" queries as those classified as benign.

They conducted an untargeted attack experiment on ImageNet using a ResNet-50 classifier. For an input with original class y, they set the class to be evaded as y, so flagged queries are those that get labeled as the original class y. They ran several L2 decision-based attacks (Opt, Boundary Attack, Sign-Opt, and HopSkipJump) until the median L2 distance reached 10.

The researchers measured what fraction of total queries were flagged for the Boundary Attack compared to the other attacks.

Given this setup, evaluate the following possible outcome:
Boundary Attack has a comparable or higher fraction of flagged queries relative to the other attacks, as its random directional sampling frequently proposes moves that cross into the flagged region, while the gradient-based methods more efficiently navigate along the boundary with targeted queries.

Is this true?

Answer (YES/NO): YES